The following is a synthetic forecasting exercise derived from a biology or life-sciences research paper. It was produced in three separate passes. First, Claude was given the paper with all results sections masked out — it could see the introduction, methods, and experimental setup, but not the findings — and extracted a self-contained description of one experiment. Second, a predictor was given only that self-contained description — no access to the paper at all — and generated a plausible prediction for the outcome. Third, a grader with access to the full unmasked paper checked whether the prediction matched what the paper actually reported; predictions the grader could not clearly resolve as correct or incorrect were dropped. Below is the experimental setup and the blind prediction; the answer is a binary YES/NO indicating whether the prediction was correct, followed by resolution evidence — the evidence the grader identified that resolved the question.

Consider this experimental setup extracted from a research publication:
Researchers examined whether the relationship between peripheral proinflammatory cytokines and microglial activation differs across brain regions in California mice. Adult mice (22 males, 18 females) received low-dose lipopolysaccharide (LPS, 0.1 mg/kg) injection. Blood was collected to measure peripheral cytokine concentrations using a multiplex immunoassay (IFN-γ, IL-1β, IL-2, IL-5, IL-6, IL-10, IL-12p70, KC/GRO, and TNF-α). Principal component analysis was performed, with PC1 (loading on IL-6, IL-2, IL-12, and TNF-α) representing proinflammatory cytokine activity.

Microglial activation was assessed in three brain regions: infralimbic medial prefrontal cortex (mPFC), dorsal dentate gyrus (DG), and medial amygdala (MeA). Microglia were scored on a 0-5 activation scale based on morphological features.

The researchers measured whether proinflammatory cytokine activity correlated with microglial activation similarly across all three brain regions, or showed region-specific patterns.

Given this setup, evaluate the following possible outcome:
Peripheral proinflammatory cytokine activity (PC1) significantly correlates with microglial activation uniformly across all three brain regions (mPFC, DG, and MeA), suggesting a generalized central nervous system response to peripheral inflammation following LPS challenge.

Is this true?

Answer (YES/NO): NO